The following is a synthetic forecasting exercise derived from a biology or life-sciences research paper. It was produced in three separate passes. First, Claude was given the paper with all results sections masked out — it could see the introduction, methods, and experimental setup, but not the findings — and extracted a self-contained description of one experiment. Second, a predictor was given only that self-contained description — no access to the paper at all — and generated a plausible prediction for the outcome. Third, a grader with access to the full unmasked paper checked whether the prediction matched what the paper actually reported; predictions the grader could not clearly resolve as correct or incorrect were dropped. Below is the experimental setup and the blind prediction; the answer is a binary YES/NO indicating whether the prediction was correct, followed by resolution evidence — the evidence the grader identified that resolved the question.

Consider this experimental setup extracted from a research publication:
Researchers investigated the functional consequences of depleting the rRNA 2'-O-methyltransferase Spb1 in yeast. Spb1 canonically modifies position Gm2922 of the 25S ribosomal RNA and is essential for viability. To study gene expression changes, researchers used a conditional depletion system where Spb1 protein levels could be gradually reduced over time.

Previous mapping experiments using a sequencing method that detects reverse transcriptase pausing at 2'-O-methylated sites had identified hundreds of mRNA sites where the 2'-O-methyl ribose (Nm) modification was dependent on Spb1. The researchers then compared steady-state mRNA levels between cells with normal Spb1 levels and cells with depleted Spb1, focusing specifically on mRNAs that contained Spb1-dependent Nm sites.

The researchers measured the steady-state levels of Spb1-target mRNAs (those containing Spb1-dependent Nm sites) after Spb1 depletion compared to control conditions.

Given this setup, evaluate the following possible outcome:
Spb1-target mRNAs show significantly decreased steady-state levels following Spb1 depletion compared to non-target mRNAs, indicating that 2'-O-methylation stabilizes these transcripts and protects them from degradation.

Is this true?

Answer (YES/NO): YES